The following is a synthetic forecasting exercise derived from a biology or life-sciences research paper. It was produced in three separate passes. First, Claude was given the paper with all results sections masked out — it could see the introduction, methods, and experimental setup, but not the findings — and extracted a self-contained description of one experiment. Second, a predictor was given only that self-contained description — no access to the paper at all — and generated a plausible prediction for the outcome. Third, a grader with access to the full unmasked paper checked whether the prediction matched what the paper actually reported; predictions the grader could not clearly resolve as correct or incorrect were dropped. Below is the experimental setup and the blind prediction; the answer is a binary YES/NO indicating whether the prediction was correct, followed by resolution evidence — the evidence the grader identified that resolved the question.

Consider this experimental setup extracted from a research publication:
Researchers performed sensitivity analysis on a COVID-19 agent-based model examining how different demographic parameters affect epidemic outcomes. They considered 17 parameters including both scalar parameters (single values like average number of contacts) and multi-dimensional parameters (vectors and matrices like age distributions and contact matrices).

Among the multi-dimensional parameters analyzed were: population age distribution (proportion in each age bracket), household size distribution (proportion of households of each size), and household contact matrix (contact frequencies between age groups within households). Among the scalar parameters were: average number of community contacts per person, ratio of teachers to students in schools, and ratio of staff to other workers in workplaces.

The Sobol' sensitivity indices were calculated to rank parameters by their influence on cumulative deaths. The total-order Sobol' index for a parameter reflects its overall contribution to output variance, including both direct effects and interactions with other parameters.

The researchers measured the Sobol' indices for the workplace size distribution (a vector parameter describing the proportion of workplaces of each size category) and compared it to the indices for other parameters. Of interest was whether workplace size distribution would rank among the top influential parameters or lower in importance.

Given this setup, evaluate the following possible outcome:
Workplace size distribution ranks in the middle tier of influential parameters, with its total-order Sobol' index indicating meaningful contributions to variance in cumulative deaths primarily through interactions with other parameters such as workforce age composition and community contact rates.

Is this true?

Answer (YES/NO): NO